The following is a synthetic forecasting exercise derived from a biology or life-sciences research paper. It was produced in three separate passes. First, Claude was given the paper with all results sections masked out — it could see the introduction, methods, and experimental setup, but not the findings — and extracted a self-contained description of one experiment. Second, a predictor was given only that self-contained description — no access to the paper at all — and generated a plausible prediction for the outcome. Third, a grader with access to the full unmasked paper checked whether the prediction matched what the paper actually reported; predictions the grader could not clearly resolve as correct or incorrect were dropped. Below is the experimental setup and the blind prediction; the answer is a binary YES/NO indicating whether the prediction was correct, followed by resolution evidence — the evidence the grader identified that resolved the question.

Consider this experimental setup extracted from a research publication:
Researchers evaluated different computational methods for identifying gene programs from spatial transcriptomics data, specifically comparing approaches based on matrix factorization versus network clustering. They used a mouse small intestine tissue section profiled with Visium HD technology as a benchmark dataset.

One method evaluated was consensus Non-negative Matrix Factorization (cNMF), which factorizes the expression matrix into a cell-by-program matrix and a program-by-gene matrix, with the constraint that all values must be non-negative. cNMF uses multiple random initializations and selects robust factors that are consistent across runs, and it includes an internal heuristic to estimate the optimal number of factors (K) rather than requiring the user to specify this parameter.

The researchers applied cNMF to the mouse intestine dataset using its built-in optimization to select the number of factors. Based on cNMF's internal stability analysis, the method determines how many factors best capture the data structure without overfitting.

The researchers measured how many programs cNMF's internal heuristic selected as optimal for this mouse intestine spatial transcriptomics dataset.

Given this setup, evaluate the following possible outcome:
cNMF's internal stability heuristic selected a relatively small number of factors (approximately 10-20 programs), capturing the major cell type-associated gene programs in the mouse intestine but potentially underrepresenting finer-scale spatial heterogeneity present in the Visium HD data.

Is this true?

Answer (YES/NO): NO